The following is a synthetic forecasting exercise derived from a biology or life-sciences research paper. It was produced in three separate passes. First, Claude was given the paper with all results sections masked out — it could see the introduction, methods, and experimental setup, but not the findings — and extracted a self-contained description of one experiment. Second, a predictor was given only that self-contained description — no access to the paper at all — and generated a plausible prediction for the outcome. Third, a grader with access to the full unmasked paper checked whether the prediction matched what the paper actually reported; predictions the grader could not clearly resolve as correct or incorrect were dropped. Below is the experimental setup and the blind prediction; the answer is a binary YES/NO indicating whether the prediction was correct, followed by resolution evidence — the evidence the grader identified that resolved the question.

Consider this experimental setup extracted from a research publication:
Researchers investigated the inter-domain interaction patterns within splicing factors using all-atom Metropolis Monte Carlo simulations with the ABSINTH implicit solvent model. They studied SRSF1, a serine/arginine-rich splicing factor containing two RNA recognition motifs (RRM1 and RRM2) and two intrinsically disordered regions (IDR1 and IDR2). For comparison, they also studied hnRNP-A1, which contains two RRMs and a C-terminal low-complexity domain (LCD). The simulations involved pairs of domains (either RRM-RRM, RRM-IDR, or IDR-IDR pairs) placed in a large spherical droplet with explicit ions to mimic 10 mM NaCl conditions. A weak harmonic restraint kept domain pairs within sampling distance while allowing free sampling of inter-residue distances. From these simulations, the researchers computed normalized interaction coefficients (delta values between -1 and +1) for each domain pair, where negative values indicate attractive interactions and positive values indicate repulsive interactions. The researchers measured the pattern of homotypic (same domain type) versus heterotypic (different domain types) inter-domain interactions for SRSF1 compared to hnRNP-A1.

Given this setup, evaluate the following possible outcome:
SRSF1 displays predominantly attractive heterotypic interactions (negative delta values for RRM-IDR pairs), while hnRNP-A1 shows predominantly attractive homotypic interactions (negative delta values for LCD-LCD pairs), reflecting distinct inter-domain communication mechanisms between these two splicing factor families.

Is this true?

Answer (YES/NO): NO